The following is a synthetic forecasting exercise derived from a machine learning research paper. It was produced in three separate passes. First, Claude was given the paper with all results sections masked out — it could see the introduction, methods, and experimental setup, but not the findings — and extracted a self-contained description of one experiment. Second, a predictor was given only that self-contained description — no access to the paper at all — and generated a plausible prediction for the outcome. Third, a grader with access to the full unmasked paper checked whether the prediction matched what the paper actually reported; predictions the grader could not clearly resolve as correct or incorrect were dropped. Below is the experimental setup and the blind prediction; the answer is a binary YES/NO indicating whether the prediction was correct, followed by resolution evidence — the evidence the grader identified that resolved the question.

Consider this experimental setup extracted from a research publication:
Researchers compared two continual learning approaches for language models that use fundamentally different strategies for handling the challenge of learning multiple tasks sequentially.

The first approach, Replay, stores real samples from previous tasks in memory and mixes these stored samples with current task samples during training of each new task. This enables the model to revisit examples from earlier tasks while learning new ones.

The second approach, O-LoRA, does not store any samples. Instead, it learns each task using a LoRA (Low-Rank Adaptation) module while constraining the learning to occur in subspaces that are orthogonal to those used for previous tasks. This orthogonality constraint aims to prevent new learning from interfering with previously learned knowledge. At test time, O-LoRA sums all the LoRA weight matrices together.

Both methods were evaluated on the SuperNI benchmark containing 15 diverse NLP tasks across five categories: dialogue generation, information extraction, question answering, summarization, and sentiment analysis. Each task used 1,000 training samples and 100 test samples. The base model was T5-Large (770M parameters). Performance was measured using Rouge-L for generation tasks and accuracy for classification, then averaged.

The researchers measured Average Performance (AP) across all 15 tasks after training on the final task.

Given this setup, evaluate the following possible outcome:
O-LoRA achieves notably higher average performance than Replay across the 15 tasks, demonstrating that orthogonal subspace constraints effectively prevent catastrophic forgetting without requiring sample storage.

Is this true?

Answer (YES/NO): NO